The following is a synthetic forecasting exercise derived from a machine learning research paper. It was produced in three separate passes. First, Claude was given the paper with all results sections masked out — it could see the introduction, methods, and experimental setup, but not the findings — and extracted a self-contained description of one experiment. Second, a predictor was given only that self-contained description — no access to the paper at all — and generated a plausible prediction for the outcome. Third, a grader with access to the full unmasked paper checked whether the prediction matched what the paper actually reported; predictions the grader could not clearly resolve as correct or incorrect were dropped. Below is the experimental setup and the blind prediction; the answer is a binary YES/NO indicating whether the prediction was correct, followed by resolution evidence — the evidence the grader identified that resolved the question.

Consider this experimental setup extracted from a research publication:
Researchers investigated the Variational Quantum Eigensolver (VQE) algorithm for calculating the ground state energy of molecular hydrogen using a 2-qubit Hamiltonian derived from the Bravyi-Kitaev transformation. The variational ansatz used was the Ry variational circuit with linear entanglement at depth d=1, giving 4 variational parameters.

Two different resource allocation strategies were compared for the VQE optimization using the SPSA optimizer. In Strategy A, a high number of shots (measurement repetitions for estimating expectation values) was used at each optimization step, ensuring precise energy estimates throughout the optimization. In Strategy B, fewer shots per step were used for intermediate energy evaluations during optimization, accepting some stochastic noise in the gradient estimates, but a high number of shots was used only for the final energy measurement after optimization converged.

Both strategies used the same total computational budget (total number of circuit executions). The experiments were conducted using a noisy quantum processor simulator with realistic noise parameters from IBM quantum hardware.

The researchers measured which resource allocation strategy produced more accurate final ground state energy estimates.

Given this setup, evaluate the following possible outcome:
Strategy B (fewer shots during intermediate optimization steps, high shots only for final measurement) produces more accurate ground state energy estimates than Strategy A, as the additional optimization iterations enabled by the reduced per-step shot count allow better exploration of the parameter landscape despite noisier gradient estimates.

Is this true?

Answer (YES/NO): YES